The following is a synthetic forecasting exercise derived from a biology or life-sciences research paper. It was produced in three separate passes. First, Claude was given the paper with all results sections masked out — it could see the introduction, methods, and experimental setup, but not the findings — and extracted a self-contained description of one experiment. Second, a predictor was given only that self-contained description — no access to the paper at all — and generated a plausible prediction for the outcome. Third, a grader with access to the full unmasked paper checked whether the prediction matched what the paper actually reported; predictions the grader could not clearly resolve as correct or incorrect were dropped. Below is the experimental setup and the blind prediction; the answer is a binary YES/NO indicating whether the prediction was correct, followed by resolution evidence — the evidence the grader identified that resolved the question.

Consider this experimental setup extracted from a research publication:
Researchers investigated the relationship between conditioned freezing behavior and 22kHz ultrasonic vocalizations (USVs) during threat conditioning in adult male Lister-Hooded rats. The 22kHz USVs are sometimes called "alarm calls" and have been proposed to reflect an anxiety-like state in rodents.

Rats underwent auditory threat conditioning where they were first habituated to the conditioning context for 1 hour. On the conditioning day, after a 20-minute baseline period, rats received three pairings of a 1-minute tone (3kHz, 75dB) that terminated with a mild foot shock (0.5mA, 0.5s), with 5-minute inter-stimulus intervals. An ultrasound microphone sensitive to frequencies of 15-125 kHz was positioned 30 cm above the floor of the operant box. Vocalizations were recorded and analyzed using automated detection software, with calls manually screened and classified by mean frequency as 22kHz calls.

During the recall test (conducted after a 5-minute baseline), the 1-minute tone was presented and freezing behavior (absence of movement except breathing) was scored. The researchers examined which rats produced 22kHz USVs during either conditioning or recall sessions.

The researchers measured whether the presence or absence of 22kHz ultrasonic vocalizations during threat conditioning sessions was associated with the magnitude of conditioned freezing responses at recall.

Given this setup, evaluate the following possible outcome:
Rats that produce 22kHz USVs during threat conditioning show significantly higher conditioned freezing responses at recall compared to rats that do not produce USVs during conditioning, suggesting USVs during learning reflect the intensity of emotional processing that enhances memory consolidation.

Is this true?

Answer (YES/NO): NO